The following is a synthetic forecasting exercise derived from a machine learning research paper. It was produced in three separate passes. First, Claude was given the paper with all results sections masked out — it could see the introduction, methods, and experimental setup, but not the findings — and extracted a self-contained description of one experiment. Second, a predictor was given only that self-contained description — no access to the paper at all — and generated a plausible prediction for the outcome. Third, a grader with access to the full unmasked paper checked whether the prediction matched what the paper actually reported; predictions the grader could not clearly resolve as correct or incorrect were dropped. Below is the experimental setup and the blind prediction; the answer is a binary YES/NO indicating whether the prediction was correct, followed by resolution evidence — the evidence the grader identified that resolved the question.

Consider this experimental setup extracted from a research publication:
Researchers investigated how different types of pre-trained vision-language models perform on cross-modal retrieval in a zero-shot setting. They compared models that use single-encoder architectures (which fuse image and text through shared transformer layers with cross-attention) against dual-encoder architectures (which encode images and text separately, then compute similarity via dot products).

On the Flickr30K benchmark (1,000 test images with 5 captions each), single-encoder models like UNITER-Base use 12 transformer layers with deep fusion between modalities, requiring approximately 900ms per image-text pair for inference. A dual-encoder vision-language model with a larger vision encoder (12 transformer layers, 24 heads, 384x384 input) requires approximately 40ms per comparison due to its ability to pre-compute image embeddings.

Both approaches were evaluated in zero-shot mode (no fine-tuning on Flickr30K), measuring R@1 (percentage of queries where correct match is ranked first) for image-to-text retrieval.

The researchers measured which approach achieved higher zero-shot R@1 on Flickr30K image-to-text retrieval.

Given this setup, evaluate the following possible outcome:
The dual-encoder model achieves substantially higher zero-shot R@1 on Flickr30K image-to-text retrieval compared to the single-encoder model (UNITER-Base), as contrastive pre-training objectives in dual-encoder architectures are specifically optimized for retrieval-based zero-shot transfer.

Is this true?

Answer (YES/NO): NO